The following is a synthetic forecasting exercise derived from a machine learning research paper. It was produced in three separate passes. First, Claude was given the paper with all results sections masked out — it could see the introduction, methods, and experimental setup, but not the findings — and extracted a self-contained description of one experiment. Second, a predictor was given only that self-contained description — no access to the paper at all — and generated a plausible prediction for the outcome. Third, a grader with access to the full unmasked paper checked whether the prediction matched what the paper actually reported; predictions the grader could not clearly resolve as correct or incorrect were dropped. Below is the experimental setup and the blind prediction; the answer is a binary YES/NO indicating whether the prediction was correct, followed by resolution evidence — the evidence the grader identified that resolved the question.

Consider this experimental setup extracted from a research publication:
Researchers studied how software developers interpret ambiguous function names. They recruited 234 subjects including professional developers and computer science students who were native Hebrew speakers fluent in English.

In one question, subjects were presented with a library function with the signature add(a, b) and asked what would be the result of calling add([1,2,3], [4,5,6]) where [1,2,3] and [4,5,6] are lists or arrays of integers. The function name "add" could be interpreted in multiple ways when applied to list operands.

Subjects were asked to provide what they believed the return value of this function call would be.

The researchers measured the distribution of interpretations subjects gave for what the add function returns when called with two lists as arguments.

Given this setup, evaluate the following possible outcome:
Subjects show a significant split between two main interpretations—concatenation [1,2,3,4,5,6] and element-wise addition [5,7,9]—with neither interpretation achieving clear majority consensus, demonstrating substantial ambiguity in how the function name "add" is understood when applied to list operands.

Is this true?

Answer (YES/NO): NO